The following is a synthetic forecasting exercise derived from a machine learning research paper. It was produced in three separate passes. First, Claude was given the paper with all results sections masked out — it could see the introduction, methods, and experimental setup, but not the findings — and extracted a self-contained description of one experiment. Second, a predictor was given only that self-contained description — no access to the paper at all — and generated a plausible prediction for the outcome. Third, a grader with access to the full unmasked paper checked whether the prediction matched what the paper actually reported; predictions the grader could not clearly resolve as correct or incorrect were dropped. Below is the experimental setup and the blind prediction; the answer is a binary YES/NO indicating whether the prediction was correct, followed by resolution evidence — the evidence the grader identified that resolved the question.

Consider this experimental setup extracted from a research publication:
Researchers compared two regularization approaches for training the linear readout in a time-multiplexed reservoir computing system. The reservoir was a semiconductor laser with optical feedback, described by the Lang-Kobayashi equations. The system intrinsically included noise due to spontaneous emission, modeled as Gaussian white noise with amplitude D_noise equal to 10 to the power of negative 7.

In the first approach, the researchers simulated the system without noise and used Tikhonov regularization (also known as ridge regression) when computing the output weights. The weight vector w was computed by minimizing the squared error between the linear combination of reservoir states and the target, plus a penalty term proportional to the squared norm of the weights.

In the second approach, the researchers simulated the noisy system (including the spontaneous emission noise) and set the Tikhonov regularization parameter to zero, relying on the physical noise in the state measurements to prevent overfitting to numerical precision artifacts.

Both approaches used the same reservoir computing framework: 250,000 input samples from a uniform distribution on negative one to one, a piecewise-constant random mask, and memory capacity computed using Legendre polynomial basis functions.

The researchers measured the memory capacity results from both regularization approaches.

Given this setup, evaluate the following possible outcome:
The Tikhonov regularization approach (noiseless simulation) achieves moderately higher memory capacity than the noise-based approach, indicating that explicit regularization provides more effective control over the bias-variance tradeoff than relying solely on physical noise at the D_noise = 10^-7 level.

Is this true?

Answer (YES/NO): NO